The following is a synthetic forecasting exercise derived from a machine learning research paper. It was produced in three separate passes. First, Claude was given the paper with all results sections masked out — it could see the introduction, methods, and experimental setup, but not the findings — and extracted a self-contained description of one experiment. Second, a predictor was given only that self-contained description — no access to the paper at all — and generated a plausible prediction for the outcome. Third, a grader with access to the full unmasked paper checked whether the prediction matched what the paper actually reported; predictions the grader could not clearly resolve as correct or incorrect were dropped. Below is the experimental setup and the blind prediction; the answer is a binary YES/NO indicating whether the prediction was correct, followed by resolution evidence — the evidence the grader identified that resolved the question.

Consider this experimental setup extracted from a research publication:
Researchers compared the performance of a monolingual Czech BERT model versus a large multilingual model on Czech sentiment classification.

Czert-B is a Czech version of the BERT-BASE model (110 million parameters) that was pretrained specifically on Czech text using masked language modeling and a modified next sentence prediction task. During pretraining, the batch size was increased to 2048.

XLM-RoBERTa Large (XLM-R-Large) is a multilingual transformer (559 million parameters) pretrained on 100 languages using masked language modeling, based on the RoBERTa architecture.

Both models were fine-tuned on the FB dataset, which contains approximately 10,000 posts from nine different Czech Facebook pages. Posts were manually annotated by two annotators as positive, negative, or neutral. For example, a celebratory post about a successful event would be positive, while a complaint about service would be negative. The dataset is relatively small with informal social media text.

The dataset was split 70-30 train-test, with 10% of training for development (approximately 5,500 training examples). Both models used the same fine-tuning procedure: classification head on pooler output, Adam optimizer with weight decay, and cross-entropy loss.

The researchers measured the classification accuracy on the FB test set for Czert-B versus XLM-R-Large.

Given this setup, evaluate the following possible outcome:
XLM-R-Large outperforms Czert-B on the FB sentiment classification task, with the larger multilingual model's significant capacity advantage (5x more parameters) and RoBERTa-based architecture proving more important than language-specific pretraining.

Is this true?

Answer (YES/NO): YES